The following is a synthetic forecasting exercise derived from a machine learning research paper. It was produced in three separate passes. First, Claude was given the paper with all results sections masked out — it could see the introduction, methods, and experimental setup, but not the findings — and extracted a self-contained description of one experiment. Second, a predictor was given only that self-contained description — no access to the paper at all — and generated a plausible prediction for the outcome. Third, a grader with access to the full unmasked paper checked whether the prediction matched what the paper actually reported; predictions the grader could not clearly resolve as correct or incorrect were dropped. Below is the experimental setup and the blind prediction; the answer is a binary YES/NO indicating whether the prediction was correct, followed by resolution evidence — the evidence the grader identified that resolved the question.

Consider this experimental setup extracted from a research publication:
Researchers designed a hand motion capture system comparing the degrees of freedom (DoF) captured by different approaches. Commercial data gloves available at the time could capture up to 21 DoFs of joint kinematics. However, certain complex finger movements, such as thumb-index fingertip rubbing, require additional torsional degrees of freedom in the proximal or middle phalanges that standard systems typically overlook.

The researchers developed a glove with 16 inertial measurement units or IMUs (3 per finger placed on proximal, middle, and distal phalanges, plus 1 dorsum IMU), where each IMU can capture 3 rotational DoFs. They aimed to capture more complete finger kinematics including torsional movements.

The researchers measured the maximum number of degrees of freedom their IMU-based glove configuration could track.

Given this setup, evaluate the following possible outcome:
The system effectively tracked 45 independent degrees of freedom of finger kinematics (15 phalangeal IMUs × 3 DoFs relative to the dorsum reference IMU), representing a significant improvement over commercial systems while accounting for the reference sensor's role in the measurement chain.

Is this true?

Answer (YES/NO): NO